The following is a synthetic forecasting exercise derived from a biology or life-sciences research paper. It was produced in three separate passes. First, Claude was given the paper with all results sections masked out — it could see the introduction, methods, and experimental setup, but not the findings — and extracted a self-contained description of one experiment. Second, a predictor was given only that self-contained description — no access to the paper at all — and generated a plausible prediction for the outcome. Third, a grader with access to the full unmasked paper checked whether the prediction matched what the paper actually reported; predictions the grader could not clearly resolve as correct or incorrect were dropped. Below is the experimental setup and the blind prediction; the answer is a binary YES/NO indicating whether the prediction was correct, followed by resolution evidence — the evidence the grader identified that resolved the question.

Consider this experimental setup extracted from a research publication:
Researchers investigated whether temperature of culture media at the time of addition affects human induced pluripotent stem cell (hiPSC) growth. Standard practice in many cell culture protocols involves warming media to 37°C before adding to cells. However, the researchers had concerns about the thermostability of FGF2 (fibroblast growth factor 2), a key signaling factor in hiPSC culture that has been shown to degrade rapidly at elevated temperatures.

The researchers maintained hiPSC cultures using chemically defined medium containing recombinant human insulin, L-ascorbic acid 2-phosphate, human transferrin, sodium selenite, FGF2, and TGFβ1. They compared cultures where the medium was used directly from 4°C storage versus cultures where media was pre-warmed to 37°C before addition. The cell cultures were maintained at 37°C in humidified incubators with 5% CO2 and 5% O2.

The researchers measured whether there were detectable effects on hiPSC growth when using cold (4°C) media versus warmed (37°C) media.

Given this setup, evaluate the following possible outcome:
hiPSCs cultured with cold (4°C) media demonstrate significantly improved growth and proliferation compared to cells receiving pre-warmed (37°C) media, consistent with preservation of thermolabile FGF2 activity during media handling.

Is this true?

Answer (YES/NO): NO